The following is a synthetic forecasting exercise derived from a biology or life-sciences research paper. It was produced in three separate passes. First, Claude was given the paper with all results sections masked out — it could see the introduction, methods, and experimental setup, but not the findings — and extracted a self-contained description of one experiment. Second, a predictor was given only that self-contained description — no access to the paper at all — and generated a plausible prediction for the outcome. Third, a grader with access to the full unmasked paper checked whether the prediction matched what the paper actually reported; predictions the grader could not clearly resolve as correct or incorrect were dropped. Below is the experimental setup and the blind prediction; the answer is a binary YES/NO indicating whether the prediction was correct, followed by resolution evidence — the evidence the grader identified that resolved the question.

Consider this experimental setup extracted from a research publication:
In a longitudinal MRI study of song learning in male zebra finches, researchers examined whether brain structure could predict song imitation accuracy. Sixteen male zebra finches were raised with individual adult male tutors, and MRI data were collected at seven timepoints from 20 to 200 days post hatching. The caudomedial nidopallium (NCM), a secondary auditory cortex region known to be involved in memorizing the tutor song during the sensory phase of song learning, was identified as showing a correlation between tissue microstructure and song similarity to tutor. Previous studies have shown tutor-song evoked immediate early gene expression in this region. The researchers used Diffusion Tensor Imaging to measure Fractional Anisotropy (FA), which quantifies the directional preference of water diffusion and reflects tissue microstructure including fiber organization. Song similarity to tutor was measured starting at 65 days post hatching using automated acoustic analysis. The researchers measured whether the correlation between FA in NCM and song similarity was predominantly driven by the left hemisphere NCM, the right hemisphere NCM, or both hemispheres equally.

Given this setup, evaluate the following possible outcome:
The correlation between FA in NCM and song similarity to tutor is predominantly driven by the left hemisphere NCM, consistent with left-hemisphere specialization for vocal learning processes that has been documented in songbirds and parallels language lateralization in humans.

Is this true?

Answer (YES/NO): YES